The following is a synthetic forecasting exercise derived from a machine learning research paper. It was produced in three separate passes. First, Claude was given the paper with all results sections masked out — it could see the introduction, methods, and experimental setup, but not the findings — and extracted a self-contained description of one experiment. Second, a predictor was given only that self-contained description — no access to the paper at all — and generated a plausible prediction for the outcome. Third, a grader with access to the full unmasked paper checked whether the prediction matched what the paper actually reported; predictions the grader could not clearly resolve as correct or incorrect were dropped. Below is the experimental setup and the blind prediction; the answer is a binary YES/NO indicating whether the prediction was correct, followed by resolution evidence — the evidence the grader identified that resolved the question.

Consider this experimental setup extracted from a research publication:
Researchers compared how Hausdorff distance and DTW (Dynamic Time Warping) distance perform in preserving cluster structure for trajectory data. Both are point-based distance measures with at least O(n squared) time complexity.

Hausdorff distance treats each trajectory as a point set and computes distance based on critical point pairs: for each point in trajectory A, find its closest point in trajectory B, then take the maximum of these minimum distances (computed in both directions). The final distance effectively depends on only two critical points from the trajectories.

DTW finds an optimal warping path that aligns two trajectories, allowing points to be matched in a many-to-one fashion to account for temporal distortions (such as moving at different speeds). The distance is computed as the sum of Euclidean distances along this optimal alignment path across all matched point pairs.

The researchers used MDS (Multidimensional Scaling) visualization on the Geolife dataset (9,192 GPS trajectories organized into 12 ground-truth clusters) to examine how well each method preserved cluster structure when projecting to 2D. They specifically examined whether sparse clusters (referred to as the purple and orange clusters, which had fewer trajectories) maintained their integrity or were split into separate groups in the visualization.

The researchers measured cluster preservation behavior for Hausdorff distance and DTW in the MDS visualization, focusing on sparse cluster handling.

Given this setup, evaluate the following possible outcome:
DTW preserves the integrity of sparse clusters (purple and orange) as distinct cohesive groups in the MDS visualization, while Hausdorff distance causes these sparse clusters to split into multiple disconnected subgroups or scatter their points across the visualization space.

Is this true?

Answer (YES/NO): NO